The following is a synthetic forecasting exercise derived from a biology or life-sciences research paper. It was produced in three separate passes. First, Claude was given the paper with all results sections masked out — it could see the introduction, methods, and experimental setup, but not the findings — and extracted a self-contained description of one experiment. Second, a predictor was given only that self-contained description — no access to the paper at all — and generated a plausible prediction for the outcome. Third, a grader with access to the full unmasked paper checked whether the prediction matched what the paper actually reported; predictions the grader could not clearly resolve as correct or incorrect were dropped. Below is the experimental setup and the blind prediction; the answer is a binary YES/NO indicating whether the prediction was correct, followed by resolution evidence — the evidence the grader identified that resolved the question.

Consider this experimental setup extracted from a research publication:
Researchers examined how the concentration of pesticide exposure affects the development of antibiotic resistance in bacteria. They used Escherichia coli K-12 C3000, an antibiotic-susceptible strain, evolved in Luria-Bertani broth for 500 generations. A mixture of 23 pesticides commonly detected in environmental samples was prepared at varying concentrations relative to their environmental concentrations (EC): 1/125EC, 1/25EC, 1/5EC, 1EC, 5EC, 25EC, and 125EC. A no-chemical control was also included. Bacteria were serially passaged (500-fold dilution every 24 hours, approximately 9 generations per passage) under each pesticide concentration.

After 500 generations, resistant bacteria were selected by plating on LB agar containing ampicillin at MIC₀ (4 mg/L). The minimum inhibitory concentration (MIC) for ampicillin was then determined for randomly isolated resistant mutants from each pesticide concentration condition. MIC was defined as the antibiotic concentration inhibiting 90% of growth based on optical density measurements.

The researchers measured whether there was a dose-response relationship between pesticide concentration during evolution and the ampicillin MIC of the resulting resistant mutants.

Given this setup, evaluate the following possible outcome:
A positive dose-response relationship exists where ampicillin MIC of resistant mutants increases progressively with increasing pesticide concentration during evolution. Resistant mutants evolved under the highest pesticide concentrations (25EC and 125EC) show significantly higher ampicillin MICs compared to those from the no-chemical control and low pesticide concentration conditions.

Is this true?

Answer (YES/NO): NO